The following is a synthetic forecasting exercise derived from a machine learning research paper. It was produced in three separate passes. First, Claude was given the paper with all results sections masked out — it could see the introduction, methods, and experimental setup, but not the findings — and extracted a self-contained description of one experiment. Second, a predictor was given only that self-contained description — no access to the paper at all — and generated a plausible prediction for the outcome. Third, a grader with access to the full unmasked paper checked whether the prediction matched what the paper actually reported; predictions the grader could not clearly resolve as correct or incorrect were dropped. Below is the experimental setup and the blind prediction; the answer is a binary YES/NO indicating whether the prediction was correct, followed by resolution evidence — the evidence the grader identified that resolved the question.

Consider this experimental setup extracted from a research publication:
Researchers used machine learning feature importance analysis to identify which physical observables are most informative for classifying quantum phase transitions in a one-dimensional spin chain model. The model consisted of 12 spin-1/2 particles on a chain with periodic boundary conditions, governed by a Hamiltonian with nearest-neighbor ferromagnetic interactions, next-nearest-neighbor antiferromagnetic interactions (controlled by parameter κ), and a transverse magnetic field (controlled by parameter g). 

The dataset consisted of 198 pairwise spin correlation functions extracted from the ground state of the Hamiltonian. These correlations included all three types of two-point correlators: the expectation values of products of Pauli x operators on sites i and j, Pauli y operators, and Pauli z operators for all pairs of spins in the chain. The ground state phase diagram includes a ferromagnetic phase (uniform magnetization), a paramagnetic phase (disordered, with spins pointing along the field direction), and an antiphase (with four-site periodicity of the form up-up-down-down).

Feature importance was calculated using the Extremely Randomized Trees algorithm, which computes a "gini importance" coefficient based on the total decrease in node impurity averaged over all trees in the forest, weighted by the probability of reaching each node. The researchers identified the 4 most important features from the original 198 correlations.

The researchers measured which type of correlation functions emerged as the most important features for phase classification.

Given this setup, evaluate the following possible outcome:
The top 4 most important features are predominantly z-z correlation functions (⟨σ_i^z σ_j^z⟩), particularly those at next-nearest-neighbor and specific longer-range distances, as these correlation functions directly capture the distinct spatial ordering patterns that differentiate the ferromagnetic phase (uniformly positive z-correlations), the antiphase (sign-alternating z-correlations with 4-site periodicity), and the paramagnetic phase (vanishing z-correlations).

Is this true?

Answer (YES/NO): YES